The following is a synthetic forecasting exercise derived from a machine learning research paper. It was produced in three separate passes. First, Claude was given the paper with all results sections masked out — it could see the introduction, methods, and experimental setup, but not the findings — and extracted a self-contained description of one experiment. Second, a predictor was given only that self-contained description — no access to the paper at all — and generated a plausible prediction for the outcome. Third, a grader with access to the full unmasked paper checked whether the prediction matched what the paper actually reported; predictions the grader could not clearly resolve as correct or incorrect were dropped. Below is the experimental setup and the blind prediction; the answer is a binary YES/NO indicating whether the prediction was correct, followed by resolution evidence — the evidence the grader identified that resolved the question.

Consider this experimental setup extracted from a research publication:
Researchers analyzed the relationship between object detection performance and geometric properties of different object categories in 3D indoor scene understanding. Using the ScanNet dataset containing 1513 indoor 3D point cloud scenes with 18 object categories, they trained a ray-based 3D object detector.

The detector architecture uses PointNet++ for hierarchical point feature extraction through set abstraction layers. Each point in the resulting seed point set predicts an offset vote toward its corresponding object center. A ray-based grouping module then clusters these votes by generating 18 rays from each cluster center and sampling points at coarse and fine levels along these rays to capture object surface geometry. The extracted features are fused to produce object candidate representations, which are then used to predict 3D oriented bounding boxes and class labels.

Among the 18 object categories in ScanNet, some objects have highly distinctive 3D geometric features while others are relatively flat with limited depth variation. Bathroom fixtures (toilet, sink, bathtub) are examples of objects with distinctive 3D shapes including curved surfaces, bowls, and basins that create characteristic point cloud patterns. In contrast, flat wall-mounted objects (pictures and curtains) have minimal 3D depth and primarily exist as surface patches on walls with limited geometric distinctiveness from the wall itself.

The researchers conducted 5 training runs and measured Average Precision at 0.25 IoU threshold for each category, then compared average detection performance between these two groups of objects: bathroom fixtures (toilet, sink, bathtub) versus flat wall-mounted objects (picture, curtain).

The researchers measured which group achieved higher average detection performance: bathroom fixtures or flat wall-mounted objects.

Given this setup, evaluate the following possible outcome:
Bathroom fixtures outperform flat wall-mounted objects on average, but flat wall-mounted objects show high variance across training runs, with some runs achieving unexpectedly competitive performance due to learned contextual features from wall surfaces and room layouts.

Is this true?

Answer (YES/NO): NO